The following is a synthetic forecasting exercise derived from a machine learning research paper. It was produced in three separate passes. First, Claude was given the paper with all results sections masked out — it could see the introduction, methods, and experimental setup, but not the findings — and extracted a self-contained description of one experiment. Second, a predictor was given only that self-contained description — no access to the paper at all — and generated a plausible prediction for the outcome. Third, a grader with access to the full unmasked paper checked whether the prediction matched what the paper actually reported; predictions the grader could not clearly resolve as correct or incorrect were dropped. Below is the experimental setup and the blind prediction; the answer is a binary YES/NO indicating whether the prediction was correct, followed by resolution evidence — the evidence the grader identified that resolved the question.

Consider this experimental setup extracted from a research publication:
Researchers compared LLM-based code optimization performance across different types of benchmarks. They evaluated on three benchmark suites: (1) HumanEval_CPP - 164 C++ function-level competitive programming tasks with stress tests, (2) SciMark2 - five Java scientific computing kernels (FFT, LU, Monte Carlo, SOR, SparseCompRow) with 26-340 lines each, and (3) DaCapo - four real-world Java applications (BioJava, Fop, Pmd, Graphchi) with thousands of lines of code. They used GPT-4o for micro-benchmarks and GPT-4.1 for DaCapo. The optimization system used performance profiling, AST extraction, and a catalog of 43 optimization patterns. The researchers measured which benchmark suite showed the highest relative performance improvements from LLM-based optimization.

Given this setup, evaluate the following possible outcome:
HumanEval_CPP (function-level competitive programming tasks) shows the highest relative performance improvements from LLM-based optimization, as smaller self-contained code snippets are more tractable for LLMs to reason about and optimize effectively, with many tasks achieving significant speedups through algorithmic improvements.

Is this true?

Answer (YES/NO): NO